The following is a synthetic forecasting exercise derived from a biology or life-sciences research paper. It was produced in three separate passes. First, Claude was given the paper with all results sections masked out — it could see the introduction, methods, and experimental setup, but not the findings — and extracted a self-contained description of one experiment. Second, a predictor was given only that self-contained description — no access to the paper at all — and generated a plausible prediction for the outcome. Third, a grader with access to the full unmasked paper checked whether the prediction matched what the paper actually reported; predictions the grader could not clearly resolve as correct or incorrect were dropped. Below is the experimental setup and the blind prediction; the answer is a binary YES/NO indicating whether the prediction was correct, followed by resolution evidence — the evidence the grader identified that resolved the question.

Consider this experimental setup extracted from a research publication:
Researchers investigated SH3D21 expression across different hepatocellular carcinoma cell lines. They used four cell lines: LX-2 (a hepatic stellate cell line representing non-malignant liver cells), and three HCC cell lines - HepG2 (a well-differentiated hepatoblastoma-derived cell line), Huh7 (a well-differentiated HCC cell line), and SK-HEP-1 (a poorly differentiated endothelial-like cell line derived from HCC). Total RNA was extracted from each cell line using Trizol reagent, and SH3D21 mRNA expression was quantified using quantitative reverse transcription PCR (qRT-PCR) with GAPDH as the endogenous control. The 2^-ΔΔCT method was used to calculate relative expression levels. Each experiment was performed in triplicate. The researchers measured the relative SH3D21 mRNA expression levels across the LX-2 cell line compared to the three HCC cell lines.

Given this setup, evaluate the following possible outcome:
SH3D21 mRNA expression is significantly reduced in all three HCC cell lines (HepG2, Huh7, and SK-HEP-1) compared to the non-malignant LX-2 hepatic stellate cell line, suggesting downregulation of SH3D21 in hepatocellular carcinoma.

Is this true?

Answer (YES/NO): NO